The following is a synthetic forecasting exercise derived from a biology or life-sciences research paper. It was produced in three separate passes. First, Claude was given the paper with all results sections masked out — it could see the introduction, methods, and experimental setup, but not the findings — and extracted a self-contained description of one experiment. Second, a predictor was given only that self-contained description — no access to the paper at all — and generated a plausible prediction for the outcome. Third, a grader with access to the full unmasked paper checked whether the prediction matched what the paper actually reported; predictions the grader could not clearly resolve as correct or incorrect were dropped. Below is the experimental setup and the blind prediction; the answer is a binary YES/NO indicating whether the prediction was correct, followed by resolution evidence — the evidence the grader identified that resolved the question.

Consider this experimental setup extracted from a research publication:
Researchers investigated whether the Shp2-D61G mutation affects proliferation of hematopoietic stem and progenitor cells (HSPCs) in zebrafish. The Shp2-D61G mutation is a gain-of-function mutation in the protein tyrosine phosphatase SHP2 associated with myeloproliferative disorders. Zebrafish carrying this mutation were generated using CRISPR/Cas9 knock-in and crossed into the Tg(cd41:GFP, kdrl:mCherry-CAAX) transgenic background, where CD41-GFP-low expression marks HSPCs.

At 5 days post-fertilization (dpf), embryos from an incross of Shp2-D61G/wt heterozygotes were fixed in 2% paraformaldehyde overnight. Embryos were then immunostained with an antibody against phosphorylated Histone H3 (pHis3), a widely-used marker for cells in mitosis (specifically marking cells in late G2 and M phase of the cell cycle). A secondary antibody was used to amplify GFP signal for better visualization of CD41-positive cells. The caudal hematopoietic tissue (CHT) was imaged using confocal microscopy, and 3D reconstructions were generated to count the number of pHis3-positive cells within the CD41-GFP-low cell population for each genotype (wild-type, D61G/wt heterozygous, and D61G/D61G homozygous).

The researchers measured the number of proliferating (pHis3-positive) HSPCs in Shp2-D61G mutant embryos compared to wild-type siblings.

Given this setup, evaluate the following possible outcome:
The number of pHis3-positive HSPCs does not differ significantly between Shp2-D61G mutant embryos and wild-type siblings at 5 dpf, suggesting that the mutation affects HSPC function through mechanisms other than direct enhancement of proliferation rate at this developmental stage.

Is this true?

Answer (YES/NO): NO